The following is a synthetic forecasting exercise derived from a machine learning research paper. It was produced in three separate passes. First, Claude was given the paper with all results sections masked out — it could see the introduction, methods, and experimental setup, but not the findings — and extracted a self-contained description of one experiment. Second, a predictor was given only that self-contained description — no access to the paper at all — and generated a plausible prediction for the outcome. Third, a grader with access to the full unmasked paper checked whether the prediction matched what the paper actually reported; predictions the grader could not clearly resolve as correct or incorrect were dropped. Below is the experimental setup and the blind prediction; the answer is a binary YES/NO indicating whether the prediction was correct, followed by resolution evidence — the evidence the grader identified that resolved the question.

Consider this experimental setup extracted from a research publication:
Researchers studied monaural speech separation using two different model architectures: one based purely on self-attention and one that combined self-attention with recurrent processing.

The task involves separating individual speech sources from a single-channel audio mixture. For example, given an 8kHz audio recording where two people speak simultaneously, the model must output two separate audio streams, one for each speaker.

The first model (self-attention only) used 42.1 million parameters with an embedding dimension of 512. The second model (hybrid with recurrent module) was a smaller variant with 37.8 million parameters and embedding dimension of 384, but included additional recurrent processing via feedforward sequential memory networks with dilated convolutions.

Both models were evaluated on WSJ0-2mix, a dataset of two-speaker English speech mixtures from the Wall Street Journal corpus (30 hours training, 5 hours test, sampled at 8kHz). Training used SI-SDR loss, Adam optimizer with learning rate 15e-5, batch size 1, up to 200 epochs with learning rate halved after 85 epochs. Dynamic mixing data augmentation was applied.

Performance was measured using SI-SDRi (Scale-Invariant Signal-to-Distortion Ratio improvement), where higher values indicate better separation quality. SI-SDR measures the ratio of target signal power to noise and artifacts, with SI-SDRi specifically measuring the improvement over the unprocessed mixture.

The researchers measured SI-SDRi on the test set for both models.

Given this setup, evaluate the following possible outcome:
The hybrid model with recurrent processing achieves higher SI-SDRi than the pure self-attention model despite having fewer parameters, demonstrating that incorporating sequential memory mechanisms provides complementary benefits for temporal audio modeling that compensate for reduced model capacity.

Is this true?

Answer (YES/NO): YES